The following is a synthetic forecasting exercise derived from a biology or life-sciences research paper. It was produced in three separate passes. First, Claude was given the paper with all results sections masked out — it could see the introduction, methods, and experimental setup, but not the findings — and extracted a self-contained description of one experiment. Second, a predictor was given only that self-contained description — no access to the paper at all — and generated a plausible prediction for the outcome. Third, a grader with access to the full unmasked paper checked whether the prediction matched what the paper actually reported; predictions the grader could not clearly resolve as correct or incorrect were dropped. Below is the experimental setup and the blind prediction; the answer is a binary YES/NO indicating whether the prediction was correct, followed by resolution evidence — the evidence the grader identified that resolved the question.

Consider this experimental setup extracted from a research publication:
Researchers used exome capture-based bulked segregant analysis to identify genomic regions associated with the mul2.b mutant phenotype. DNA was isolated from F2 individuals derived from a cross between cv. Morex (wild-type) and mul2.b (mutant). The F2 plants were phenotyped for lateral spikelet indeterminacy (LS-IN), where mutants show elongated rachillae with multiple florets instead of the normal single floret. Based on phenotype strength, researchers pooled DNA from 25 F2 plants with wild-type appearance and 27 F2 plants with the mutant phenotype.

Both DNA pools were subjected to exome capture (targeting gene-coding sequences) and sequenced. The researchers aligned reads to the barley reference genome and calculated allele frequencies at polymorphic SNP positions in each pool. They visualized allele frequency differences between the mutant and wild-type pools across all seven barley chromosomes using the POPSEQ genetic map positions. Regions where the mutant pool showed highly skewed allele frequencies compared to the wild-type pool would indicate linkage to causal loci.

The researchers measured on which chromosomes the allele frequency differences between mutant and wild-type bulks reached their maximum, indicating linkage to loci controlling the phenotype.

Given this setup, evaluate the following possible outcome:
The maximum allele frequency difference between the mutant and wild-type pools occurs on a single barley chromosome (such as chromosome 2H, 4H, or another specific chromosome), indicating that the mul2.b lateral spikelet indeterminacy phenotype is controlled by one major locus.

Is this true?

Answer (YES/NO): NO